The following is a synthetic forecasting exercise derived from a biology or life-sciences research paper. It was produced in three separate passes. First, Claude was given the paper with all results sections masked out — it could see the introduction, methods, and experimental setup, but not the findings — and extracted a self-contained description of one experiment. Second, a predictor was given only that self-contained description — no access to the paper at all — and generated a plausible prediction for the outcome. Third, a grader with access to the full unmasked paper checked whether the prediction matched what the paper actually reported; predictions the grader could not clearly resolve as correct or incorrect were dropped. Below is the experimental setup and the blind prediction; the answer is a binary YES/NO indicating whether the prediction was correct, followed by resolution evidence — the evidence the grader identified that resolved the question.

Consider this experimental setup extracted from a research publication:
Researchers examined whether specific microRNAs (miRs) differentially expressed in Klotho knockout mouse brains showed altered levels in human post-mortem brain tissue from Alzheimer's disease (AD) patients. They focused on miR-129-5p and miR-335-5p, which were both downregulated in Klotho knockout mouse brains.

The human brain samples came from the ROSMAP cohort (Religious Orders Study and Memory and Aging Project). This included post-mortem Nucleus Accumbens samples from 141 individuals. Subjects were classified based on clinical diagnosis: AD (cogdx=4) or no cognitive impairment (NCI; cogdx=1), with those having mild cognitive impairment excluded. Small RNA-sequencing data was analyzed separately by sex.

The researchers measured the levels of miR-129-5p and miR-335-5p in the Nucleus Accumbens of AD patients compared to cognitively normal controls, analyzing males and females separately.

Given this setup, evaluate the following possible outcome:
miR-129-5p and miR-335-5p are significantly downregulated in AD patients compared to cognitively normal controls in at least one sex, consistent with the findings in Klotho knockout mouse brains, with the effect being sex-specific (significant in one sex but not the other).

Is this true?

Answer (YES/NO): YES